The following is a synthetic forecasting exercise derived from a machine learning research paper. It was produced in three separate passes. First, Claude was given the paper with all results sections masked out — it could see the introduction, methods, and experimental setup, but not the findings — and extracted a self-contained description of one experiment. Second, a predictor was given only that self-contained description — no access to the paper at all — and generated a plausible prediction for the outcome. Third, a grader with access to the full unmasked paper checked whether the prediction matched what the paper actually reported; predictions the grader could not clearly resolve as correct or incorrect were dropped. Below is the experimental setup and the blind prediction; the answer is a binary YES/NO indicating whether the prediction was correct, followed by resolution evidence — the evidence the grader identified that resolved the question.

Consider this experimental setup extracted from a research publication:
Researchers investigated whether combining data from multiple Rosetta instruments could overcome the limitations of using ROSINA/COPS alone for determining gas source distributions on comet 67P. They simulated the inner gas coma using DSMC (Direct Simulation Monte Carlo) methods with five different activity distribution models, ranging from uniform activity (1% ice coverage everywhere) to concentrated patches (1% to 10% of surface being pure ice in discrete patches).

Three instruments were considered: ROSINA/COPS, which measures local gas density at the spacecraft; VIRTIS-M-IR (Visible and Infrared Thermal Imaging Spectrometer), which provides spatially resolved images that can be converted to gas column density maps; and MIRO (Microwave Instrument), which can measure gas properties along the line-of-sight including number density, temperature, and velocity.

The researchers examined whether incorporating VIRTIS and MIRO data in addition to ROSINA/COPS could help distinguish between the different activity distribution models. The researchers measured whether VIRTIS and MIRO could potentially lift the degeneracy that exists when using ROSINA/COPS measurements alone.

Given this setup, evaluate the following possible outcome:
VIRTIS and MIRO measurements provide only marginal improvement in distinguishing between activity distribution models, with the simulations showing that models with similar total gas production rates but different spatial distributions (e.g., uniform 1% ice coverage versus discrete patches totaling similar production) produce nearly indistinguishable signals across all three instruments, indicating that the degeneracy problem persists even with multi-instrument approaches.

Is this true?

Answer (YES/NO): NO